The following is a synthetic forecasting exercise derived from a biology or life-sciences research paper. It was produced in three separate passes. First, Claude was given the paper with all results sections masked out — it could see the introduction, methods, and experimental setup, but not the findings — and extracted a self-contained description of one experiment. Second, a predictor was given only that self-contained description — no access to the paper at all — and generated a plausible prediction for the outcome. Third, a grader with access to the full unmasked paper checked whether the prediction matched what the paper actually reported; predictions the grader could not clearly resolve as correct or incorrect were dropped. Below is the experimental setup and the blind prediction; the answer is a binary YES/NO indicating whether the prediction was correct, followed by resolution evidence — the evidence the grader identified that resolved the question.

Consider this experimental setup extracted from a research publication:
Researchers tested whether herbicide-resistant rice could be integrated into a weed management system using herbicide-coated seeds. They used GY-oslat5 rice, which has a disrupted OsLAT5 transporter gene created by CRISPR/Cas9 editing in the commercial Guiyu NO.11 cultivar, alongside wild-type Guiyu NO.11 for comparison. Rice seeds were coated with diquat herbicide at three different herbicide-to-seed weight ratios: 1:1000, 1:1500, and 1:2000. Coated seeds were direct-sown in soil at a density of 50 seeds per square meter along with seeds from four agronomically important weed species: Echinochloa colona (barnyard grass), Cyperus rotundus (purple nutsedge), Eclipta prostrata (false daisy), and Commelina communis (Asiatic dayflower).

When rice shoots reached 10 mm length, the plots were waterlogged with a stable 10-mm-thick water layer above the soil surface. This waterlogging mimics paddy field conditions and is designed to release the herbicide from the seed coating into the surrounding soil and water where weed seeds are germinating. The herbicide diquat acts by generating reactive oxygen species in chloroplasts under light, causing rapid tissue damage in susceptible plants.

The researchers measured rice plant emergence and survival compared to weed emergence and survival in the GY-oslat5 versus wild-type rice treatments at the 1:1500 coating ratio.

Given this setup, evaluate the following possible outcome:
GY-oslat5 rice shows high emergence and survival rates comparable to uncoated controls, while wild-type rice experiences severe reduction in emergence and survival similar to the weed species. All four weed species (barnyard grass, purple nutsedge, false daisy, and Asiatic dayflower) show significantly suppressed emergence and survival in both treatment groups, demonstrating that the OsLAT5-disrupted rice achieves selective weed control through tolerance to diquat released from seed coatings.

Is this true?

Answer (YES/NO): NO